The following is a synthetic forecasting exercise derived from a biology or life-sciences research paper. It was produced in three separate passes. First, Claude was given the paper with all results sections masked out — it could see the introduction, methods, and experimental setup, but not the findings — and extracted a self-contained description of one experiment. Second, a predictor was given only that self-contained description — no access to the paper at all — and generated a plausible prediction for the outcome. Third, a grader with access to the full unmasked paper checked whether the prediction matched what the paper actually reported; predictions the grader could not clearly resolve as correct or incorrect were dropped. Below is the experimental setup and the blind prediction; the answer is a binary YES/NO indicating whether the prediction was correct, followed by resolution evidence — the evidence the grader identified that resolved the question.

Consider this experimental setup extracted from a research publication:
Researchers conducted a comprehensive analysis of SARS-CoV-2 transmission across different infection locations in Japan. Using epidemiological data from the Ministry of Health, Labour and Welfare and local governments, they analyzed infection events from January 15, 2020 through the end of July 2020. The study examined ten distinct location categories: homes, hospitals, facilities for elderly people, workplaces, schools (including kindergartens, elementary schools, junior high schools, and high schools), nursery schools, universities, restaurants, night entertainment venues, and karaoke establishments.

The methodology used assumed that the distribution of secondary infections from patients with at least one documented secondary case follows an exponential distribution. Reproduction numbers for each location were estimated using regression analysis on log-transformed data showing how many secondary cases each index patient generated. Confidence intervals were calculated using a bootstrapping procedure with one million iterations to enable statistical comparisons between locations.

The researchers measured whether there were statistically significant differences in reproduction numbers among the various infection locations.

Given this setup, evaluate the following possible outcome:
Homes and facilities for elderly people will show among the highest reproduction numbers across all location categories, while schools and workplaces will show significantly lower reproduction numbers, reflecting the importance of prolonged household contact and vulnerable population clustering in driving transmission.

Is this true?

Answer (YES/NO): NO